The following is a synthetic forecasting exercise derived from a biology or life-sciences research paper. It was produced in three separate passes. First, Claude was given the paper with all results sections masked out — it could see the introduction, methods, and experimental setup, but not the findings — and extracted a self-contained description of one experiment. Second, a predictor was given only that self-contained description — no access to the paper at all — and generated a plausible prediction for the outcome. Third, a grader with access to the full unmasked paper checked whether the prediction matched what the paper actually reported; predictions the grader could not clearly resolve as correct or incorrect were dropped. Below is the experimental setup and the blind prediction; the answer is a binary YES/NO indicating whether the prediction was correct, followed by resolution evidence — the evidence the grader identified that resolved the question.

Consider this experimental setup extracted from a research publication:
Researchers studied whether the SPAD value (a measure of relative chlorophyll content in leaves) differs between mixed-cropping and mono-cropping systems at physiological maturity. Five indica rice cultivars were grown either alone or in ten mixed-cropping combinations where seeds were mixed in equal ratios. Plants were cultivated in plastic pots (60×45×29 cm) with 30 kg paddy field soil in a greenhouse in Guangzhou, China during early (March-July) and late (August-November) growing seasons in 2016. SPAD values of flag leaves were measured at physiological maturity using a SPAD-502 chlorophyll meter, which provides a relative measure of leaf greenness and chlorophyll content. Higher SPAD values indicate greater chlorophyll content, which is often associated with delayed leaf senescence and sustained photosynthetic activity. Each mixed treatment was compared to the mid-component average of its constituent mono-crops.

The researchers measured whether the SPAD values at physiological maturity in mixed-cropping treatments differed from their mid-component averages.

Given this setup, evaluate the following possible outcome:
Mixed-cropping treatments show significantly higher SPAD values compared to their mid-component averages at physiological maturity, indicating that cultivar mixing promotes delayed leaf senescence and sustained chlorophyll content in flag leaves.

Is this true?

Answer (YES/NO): YES